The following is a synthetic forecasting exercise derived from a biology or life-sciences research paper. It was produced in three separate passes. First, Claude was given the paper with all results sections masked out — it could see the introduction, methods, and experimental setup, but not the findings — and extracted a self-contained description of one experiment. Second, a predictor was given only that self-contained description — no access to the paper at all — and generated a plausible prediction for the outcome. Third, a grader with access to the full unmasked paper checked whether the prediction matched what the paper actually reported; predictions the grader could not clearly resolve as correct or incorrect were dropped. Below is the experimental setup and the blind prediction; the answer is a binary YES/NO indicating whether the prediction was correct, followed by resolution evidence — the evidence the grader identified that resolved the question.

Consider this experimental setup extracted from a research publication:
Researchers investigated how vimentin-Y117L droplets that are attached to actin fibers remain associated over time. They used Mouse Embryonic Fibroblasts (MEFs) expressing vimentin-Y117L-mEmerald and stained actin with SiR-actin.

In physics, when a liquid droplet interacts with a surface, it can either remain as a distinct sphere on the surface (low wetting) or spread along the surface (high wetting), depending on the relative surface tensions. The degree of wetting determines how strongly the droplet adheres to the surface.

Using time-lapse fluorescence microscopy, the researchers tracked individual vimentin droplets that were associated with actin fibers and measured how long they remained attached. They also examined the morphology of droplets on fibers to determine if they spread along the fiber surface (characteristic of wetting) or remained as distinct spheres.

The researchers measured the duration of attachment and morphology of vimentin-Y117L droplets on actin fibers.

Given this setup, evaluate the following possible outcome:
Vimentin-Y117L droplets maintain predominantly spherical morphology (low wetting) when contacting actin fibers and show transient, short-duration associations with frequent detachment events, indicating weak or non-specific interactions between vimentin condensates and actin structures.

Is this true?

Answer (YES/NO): NO